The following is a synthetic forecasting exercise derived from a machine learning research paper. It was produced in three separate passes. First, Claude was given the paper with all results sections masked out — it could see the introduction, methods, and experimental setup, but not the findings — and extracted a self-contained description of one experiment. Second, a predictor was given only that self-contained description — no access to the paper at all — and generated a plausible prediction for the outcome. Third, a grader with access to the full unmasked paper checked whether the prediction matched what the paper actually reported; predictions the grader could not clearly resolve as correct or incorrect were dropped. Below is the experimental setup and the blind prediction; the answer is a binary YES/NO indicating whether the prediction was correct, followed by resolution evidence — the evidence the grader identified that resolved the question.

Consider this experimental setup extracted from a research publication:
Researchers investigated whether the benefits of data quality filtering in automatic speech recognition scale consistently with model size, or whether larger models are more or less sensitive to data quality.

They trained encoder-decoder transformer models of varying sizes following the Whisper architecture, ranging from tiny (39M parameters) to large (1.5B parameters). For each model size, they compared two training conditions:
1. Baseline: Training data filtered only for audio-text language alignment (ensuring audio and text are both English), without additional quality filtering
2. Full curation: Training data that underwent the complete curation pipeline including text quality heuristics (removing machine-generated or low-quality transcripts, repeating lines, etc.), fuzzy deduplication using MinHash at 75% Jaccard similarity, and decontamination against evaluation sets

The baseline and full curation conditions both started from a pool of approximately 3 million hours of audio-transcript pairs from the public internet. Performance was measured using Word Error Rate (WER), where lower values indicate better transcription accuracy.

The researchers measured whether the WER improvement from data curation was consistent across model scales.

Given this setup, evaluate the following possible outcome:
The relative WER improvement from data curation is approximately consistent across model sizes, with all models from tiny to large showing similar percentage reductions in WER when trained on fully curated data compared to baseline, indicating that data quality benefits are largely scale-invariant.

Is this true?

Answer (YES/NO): NO